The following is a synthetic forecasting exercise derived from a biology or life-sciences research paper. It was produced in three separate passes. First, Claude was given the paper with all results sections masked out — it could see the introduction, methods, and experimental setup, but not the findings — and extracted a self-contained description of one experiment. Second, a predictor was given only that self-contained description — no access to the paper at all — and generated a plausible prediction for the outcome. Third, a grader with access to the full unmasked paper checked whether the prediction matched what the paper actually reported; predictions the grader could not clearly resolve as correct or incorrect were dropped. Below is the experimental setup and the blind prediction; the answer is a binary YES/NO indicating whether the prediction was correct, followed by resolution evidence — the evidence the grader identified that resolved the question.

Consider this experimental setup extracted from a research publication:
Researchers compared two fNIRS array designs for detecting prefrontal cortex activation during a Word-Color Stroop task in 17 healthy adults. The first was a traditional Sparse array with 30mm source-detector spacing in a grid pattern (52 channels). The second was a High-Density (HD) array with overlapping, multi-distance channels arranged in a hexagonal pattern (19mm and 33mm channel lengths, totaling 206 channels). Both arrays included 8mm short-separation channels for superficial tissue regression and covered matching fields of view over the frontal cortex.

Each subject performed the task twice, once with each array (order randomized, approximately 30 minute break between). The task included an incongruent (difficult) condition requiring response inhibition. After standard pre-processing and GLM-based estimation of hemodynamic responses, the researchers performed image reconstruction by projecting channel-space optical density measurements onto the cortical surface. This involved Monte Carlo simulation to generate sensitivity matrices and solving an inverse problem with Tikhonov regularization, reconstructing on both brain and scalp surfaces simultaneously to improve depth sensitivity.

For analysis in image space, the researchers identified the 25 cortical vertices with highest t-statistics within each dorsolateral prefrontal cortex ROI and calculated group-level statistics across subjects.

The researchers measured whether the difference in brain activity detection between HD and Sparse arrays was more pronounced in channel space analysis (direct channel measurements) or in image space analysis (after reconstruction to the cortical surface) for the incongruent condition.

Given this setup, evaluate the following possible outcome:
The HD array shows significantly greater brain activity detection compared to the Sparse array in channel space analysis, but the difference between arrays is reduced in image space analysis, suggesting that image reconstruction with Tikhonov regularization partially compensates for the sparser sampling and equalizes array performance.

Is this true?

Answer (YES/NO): YES